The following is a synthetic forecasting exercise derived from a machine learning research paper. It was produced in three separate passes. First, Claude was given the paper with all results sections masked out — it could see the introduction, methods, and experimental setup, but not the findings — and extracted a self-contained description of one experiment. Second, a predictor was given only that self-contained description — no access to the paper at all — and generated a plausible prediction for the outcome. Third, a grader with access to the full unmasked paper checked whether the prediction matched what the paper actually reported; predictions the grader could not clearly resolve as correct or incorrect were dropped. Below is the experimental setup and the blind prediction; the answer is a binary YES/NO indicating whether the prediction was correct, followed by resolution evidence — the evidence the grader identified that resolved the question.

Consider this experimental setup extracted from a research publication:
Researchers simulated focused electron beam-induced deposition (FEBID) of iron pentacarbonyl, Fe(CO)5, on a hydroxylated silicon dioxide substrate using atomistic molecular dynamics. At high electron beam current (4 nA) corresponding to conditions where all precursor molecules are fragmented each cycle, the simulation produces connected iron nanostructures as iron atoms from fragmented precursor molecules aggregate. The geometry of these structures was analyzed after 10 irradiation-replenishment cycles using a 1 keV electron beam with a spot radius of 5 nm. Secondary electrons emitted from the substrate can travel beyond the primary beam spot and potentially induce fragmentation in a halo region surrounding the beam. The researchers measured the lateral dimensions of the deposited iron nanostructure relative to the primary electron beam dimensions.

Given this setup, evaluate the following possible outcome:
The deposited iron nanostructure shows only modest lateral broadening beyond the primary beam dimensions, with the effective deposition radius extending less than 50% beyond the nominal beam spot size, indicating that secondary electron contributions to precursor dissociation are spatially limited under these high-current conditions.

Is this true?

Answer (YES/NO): YES